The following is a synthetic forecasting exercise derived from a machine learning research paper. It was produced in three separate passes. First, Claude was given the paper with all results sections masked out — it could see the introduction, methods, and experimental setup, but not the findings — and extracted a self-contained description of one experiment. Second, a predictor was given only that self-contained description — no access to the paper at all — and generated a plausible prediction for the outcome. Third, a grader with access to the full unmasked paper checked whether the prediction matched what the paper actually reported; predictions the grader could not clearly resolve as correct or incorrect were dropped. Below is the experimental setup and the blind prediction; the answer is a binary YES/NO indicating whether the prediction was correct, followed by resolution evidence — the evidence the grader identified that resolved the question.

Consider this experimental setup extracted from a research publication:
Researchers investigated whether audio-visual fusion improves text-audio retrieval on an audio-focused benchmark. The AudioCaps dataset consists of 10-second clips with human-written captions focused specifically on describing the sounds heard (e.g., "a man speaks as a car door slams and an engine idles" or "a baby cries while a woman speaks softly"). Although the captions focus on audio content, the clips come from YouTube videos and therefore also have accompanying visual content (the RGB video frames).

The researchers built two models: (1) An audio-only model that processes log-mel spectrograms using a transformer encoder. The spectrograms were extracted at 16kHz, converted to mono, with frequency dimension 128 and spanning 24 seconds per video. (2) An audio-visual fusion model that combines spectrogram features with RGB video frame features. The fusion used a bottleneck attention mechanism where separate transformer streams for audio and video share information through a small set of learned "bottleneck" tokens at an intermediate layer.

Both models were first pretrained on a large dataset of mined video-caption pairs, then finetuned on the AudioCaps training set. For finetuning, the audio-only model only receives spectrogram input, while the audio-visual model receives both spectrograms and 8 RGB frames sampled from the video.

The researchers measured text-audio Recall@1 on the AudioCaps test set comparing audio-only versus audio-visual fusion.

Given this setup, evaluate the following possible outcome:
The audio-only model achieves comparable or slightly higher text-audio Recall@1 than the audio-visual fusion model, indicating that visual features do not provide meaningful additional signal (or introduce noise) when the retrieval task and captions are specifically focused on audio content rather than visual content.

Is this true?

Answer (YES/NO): NO